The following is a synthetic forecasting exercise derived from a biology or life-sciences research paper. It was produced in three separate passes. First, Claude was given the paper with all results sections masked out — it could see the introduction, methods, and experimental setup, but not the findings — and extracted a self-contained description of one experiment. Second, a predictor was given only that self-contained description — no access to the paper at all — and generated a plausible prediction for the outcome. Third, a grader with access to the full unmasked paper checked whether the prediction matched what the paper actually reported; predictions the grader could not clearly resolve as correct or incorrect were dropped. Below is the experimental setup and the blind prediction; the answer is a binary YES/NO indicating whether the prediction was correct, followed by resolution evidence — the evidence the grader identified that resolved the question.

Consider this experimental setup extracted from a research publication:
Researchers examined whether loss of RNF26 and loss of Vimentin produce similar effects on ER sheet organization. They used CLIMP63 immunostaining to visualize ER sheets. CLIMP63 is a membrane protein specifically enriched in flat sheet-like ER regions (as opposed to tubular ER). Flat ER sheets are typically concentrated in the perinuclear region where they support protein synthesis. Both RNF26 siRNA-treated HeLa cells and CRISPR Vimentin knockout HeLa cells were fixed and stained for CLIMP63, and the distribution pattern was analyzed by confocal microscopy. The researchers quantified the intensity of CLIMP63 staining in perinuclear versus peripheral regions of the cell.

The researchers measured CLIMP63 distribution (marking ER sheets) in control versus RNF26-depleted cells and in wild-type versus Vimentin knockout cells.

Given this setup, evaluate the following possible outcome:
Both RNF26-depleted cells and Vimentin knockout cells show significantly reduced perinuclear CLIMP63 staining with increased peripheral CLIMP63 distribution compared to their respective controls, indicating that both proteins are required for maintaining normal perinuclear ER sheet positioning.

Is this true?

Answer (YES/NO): YES